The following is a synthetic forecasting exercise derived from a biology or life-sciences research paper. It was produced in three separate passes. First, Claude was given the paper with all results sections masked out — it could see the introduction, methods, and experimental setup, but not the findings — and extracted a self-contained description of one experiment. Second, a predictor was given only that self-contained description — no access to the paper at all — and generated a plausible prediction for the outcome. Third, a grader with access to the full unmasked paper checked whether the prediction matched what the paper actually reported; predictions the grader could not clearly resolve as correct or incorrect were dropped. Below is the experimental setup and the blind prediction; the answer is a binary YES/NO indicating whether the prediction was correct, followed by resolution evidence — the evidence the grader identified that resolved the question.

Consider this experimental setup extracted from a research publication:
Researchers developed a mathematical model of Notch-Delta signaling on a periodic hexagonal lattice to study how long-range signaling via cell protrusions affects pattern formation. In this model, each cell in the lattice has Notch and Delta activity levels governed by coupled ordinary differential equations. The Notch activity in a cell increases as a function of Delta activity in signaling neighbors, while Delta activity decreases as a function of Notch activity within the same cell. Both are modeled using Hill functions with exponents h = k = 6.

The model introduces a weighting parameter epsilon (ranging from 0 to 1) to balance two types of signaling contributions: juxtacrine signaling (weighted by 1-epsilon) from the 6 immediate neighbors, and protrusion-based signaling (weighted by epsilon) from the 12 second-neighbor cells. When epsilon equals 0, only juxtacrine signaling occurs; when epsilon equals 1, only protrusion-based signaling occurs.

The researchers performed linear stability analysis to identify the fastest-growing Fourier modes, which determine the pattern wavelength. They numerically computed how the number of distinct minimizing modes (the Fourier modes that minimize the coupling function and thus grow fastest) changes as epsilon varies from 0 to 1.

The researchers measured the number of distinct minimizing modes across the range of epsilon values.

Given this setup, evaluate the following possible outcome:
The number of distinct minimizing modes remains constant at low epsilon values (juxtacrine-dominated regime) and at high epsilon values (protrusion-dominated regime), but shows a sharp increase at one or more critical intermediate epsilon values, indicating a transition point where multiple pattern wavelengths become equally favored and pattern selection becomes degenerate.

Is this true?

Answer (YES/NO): YES